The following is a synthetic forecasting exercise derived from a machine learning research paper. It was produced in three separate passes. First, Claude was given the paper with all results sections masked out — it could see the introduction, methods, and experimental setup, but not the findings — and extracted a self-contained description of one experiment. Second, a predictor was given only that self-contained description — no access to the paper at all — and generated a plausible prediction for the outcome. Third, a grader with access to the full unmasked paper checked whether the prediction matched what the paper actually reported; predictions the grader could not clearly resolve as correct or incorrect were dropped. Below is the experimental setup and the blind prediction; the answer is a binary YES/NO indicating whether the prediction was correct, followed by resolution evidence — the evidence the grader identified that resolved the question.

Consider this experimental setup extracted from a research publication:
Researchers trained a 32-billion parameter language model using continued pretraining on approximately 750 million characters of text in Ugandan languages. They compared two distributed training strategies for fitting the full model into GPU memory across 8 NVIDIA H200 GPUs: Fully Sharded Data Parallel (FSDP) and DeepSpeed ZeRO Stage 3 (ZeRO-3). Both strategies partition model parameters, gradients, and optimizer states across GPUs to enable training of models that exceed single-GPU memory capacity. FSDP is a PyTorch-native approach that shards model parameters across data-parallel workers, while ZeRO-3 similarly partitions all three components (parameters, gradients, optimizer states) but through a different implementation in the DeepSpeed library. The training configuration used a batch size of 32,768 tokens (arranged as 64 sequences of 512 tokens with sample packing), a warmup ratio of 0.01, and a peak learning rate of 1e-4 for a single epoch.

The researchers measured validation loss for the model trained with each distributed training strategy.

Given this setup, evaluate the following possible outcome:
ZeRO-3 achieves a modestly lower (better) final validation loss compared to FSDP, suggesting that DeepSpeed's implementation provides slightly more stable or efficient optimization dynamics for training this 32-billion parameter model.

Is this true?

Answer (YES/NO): YES